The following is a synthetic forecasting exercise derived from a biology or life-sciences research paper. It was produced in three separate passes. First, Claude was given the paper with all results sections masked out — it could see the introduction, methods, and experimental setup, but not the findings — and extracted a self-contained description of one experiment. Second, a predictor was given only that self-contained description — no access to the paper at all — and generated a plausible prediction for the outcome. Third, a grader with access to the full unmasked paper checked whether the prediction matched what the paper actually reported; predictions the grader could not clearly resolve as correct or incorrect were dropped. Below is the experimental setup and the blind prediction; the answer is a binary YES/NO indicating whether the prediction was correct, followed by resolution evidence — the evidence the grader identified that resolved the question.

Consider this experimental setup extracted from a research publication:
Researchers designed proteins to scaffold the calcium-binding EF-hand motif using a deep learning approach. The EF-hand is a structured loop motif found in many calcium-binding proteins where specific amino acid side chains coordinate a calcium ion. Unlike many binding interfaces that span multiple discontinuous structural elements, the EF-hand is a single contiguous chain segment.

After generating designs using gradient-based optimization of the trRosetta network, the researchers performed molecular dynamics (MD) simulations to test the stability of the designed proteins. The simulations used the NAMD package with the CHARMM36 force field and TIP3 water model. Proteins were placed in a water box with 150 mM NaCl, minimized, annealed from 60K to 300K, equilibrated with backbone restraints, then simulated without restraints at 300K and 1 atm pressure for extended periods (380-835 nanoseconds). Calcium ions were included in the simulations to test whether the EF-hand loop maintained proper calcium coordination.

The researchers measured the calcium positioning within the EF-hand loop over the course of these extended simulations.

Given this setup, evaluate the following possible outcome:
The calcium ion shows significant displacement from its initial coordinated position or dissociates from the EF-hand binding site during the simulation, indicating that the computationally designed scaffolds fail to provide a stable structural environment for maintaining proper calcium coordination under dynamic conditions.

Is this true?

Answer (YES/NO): NO